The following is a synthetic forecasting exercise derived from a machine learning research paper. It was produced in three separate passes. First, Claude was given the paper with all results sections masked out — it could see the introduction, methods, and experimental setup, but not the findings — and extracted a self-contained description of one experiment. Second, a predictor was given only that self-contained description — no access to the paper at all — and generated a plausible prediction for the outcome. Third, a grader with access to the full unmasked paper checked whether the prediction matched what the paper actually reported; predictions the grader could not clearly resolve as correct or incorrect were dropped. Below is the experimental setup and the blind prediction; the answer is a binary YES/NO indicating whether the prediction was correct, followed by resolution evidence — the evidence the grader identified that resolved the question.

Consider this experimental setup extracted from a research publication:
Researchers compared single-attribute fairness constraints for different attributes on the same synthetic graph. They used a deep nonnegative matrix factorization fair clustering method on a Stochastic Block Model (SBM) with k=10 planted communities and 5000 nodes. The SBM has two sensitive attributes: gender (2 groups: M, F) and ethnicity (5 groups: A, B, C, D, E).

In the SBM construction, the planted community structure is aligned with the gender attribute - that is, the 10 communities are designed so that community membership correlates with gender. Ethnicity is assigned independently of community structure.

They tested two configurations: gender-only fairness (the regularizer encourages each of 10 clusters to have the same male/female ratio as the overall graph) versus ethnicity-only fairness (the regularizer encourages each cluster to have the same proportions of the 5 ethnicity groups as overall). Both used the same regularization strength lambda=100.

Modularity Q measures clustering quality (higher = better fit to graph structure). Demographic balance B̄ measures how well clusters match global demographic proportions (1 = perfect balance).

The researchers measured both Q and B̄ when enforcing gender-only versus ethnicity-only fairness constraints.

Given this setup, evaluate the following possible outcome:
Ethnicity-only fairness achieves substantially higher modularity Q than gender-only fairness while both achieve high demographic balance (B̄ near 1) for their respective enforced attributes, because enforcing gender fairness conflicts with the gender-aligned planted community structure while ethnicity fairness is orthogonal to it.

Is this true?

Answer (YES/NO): NO